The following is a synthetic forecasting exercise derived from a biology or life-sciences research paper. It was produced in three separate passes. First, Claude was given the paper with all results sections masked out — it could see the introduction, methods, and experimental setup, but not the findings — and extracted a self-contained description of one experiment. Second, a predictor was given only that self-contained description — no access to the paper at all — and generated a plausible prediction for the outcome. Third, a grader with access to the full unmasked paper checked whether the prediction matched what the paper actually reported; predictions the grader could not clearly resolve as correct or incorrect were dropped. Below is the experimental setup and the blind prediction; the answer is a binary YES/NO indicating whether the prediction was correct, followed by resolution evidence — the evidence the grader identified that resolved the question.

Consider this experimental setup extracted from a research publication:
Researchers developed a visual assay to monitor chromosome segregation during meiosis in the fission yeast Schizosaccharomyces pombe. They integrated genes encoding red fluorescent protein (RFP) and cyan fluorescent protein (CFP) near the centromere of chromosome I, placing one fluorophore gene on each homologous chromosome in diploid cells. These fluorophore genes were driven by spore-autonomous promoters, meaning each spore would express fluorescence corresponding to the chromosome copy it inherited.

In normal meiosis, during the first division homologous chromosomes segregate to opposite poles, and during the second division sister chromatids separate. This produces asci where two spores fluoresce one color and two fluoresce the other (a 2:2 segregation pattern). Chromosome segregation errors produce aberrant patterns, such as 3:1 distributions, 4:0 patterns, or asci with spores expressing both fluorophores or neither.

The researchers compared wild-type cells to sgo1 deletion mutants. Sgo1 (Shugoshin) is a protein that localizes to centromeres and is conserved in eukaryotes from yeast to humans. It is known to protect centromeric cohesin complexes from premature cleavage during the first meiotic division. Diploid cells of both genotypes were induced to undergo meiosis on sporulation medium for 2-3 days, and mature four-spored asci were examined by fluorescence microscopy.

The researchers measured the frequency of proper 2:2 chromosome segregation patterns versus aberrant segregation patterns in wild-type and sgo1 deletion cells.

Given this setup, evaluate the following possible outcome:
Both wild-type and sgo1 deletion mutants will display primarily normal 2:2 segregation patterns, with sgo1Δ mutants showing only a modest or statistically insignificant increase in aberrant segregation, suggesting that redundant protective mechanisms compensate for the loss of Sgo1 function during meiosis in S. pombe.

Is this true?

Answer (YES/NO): YES